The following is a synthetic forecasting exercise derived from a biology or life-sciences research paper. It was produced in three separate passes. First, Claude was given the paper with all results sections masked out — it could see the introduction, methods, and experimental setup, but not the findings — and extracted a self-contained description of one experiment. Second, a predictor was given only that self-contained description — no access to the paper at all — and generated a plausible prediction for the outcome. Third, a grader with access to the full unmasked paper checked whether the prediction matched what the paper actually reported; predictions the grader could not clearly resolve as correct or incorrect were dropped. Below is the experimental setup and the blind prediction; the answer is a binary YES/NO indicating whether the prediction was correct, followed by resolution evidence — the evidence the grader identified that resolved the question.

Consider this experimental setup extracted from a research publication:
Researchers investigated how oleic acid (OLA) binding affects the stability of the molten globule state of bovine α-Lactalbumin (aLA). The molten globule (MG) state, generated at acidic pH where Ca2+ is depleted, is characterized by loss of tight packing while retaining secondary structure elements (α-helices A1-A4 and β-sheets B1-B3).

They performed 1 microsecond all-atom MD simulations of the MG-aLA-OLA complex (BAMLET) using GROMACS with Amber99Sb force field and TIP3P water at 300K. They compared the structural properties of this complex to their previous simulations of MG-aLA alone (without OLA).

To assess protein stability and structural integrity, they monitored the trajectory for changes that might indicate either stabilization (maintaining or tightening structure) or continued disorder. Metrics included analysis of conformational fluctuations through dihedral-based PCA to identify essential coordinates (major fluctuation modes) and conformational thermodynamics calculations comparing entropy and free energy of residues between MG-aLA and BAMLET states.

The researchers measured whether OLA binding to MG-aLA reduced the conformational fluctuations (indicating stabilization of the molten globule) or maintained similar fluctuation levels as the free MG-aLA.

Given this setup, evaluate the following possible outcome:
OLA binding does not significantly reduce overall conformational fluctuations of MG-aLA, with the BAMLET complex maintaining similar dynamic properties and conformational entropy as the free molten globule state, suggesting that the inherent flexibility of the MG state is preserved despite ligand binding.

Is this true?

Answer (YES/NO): NO